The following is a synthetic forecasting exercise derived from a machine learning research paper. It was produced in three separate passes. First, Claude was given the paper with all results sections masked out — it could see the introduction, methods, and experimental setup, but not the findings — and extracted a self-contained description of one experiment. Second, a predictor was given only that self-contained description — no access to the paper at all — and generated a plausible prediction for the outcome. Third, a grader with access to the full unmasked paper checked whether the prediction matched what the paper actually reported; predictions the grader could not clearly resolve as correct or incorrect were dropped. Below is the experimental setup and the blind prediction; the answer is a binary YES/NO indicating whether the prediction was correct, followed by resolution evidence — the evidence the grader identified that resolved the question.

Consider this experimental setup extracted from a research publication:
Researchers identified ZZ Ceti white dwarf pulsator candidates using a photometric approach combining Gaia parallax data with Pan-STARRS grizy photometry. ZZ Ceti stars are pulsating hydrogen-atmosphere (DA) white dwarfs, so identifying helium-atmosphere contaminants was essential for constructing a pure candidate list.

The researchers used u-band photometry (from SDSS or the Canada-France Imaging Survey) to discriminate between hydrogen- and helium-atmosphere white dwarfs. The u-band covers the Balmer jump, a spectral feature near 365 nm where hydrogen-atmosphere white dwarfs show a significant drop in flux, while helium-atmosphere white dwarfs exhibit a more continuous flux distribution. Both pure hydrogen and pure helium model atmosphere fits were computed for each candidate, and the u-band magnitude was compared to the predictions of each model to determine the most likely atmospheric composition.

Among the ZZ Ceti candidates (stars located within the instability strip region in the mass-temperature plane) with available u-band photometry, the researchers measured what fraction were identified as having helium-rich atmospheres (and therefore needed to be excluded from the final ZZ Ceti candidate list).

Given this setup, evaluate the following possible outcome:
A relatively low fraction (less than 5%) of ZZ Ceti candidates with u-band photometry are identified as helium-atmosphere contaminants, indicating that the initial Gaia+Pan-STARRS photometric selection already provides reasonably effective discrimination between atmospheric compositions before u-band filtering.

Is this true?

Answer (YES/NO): NO